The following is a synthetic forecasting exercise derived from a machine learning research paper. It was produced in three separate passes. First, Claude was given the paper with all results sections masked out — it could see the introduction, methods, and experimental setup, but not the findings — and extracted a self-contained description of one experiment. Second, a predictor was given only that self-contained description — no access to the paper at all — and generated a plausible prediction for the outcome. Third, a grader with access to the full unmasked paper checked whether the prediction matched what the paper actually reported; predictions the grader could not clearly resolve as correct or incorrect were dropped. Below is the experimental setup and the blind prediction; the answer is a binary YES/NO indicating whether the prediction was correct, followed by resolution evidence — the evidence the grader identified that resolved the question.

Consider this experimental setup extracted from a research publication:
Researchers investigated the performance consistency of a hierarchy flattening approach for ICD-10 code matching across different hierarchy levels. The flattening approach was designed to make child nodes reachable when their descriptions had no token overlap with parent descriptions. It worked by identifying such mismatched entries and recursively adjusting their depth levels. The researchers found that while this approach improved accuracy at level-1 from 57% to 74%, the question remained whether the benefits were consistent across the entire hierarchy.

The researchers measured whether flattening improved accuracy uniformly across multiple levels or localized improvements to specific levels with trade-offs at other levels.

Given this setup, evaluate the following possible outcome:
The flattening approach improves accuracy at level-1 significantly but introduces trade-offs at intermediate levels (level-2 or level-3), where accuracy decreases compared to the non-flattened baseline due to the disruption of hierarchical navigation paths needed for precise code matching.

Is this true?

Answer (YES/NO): NO